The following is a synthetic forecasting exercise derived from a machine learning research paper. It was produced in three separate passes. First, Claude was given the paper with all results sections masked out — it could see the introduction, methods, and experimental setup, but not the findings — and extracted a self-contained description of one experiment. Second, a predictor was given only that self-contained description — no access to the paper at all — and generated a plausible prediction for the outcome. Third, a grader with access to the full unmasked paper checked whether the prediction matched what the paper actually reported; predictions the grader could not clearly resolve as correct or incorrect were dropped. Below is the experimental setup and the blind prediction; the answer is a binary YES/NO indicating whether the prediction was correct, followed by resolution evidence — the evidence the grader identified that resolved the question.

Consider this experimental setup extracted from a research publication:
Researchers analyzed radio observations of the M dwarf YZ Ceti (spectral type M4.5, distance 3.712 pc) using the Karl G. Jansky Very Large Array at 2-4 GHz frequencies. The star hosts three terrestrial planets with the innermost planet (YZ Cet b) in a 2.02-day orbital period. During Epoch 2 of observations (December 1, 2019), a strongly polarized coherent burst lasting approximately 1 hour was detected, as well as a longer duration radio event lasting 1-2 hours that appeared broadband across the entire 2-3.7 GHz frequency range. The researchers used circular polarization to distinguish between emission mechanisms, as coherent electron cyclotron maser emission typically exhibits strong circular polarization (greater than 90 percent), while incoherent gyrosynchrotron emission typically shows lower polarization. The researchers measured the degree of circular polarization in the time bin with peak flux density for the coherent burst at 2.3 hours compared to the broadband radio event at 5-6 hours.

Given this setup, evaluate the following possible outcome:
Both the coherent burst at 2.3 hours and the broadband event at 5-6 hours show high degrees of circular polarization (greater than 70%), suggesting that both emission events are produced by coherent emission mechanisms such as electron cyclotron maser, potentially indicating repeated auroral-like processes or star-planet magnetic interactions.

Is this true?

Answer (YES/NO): NO